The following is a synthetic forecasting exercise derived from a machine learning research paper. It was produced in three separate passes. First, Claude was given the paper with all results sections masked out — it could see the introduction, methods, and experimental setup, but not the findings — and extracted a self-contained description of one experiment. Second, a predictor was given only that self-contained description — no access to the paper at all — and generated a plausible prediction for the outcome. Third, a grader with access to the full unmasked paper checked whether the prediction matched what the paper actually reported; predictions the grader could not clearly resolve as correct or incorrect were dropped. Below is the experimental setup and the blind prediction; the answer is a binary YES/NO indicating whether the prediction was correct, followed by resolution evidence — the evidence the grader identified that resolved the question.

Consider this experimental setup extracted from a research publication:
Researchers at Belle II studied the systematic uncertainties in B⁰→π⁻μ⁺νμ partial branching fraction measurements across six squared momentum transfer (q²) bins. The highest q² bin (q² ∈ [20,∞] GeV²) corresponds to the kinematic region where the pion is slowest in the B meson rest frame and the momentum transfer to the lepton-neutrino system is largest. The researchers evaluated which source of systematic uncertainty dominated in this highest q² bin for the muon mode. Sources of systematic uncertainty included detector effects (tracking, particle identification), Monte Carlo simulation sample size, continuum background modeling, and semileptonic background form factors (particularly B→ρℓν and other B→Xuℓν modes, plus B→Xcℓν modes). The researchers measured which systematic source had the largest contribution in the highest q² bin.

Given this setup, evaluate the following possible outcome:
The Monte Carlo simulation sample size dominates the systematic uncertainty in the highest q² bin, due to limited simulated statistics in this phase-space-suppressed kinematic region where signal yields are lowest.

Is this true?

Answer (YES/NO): NO